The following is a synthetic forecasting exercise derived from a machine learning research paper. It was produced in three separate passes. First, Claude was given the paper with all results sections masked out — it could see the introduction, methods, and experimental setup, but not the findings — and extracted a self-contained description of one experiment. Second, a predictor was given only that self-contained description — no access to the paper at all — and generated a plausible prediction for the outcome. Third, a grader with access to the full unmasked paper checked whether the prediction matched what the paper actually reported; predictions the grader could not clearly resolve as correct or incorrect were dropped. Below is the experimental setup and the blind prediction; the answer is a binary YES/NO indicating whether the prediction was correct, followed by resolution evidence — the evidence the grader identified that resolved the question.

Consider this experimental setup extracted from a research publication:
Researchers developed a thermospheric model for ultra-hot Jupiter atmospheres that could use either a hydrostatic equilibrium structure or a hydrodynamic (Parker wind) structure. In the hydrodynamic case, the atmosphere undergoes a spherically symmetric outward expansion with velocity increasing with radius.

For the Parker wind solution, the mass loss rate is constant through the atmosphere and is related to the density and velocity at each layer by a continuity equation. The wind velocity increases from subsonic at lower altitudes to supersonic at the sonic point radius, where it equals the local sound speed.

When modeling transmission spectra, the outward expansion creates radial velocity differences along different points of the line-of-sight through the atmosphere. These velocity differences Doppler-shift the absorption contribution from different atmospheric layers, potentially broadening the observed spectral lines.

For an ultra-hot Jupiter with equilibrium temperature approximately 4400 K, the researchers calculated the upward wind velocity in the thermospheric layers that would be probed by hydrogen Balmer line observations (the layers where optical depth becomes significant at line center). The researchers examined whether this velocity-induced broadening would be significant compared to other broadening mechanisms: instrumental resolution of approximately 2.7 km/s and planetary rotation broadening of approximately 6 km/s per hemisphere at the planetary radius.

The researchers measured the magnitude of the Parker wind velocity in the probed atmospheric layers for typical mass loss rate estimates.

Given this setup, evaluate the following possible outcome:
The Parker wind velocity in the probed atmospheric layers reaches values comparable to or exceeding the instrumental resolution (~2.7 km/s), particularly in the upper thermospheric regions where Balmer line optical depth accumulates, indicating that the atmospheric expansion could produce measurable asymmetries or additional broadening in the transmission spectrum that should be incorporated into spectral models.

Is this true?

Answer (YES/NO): NO